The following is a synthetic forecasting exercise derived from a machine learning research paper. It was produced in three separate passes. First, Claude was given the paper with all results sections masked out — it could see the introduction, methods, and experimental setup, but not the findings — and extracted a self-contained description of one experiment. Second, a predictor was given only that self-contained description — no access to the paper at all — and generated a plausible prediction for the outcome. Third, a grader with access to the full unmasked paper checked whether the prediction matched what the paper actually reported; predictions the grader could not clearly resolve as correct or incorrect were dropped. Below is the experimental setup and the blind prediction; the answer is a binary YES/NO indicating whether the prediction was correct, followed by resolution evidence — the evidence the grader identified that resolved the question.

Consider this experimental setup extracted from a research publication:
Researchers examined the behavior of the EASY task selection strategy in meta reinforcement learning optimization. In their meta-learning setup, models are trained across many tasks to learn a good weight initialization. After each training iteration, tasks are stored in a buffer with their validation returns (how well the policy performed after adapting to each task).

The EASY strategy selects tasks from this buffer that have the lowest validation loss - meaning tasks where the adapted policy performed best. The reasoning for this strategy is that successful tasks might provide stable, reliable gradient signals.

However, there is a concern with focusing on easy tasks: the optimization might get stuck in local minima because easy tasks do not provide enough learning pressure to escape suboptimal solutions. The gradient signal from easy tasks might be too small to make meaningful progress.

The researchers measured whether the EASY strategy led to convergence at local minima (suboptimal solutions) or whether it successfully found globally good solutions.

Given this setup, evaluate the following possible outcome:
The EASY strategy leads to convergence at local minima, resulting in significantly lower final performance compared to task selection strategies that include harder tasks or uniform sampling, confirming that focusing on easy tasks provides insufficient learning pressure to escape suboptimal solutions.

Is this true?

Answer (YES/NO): YES